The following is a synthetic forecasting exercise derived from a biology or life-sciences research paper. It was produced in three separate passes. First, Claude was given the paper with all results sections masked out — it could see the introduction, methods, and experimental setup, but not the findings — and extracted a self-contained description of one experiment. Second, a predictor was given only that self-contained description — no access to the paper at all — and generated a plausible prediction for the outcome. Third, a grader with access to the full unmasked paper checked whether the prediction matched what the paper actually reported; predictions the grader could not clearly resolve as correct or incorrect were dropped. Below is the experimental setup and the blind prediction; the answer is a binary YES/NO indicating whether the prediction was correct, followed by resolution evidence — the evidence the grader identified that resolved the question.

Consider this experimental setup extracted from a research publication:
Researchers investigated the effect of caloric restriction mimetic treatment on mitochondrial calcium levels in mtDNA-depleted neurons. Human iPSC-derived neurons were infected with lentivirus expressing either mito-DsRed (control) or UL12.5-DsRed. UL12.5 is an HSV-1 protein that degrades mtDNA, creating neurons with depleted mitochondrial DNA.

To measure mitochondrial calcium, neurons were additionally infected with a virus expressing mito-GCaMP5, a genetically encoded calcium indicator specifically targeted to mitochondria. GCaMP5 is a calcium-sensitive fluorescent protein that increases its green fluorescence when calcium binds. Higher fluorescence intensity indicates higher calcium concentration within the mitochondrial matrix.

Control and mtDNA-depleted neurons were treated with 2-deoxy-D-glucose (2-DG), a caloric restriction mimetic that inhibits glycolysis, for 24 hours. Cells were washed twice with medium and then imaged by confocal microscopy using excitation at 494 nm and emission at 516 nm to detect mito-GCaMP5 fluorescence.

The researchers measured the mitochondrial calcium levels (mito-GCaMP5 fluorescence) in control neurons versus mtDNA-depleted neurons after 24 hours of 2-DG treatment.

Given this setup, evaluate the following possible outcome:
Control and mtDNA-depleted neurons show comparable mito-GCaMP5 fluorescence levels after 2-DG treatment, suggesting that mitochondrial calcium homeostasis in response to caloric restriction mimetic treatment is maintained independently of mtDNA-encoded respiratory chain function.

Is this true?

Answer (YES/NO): NO